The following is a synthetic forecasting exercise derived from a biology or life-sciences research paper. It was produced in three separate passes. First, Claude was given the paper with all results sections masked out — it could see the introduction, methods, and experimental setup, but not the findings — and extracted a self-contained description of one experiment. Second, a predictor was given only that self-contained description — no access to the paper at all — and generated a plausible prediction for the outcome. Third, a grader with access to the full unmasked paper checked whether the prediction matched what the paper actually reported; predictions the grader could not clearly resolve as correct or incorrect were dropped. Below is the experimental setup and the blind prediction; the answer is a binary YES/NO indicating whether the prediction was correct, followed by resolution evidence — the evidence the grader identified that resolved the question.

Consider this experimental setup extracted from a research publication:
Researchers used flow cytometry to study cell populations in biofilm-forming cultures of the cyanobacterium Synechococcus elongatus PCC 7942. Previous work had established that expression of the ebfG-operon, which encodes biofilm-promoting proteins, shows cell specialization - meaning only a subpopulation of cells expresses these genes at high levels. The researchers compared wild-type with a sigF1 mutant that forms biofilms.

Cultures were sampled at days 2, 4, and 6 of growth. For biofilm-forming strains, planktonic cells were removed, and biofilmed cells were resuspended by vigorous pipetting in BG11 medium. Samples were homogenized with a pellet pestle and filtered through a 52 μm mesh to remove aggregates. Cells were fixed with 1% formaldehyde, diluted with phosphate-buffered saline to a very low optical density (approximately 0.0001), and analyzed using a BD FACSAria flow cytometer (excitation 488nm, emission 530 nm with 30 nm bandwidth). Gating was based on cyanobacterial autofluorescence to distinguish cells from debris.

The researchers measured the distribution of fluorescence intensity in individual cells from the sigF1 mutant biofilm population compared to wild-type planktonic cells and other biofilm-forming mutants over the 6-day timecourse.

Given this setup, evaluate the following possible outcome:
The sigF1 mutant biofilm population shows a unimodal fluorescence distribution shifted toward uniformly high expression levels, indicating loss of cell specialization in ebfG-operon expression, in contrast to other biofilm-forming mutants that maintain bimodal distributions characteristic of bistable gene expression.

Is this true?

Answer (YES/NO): NO